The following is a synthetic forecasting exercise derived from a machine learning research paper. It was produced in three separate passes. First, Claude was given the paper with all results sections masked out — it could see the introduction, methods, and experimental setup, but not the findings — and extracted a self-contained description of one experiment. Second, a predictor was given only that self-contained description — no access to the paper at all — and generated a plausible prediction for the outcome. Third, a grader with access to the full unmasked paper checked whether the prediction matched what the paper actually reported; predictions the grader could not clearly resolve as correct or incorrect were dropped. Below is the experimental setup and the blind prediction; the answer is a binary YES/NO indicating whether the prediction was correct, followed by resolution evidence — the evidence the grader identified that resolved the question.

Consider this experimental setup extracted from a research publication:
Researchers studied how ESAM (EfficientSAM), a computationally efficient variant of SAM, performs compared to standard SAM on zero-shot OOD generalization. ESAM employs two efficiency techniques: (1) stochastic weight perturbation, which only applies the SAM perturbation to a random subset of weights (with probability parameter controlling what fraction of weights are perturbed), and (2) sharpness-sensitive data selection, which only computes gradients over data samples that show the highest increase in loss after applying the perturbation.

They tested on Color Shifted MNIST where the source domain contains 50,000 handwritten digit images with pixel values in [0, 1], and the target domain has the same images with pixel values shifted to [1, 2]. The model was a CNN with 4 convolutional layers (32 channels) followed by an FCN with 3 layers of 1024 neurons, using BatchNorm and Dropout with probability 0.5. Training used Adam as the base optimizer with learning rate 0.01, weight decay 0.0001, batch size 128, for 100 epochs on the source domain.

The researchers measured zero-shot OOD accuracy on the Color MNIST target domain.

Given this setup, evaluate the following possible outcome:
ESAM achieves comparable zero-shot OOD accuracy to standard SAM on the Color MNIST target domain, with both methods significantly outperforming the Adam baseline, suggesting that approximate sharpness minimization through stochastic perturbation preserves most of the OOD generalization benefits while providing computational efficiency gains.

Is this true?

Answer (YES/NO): YES